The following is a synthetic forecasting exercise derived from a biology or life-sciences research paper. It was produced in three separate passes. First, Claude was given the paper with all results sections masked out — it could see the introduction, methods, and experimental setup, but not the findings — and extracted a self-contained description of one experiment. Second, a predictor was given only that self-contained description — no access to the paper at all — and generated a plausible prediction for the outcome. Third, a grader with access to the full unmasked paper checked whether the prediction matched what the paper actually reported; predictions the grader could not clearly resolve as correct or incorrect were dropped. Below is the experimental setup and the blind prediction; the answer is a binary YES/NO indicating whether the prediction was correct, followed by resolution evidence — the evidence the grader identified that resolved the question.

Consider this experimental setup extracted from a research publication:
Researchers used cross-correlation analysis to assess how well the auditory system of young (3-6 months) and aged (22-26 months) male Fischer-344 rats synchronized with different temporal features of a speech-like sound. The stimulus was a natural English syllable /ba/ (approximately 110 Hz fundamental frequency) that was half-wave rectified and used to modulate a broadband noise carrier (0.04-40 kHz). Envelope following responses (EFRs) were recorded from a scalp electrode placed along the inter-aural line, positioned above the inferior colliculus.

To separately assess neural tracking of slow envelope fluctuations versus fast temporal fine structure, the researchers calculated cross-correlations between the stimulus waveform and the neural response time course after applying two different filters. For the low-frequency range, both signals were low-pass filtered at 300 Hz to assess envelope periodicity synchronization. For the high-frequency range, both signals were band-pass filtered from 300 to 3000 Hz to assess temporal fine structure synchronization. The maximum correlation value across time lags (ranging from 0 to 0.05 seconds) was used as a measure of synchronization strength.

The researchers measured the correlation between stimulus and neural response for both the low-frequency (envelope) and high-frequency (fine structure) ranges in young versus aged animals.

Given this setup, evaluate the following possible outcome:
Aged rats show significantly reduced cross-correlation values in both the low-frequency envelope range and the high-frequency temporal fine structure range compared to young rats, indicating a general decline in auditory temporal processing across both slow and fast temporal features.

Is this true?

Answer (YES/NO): NO